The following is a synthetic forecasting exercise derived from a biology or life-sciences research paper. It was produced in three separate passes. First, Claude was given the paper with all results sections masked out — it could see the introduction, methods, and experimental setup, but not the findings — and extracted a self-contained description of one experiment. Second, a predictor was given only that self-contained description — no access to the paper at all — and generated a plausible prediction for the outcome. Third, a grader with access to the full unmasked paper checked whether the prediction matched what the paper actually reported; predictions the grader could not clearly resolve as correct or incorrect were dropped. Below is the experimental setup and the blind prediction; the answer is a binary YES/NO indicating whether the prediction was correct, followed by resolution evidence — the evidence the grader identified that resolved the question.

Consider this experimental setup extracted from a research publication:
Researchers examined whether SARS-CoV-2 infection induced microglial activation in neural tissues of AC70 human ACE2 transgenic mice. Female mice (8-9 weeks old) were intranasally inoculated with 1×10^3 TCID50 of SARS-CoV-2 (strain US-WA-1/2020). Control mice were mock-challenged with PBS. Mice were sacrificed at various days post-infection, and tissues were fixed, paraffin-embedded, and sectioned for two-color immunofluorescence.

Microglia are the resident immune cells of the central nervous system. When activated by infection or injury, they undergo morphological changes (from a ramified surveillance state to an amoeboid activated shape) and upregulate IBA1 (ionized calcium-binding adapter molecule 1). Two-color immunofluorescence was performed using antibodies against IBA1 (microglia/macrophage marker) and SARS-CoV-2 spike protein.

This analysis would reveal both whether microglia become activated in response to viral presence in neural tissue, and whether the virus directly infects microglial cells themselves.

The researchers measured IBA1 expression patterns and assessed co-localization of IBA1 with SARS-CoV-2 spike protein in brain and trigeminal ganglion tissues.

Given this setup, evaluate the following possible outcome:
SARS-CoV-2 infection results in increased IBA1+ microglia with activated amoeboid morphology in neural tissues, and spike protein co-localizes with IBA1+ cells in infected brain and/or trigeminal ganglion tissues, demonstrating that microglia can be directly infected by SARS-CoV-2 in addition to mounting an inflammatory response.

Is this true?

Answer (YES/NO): NO